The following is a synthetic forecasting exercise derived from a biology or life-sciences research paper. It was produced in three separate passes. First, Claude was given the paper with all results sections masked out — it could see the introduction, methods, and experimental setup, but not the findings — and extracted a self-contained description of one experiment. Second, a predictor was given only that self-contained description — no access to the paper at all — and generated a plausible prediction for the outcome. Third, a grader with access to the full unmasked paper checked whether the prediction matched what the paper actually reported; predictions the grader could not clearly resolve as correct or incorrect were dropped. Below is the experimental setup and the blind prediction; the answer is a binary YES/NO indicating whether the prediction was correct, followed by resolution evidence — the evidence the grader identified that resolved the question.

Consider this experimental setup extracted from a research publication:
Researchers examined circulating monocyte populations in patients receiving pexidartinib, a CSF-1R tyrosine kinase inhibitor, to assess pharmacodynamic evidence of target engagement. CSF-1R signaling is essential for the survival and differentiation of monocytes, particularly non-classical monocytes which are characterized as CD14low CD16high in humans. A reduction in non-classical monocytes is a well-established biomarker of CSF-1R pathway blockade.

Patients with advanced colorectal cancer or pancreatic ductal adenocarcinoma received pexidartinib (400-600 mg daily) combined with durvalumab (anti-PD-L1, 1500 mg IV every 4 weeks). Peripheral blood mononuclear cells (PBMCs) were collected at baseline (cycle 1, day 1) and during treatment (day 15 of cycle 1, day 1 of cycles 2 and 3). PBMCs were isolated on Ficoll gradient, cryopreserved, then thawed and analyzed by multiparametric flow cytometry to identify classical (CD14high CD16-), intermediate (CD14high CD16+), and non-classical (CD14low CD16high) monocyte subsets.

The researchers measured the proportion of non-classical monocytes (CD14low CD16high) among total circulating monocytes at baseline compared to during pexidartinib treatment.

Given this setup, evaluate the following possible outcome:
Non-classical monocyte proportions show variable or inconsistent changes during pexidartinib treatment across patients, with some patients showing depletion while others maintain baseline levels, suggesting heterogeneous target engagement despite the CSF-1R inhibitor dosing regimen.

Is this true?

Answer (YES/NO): NO